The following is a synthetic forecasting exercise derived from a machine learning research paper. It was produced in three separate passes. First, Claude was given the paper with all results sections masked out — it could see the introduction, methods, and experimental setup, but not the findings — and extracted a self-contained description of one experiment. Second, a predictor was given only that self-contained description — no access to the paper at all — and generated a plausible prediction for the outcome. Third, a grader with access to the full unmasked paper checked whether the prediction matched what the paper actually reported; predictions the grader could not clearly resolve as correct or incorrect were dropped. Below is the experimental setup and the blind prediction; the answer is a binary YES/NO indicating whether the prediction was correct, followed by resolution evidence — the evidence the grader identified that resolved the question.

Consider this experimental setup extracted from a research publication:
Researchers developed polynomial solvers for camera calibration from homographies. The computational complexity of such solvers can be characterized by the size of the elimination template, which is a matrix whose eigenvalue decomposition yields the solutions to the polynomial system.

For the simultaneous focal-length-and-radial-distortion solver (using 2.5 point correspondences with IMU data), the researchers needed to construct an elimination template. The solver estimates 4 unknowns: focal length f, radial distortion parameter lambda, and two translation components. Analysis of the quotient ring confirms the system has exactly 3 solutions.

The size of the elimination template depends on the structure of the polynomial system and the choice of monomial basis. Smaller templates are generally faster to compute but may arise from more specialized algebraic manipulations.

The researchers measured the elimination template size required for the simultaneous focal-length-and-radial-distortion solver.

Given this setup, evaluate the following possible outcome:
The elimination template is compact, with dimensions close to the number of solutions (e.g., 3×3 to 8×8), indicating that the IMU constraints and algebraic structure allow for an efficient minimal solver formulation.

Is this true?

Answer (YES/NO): NO